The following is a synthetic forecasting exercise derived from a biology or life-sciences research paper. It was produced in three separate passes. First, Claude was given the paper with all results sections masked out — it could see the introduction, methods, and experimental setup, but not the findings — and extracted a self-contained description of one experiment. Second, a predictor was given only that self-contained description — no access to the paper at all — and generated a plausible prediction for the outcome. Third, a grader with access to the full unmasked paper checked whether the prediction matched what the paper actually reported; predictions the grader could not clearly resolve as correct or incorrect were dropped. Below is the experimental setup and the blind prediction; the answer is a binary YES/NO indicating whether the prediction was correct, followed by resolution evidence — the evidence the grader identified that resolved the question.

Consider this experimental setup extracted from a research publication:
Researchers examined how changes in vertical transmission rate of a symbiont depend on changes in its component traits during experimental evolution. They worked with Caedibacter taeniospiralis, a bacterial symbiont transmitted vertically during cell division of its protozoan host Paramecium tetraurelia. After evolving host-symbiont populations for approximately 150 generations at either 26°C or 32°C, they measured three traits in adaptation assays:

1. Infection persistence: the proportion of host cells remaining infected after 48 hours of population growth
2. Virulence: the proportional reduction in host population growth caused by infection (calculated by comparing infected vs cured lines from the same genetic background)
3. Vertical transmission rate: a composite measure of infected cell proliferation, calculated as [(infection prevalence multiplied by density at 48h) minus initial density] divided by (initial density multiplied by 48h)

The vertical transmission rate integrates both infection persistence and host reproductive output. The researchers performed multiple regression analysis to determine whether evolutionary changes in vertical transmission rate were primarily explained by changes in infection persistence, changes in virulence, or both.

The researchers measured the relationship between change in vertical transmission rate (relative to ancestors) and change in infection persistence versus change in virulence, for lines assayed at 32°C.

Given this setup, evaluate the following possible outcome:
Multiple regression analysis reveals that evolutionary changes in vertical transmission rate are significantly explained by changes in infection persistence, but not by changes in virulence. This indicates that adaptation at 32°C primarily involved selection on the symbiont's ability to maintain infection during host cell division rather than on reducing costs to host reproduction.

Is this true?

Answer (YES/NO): NO